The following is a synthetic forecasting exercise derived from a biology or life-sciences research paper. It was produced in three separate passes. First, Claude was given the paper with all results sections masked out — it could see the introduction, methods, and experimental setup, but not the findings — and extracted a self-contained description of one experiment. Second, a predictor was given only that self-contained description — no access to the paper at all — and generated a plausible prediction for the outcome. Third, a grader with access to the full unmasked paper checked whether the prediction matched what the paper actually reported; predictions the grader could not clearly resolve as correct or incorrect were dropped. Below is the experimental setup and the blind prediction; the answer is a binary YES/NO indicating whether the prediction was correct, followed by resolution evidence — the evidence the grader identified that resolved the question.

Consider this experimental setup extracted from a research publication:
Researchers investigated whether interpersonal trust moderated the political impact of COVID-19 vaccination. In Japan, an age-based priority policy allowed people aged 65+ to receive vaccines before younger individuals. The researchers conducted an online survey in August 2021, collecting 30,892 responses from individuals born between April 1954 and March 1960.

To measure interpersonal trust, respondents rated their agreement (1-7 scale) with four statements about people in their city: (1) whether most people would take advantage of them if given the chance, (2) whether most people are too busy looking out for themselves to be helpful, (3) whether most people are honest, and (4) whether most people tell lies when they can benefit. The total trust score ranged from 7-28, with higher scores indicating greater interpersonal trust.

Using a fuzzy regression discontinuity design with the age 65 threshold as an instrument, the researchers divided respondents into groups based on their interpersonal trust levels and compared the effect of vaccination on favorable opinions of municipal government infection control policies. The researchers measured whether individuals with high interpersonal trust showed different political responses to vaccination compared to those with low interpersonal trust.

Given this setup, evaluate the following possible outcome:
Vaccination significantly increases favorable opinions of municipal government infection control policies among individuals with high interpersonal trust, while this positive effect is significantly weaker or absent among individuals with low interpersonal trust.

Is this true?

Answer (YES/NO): NO